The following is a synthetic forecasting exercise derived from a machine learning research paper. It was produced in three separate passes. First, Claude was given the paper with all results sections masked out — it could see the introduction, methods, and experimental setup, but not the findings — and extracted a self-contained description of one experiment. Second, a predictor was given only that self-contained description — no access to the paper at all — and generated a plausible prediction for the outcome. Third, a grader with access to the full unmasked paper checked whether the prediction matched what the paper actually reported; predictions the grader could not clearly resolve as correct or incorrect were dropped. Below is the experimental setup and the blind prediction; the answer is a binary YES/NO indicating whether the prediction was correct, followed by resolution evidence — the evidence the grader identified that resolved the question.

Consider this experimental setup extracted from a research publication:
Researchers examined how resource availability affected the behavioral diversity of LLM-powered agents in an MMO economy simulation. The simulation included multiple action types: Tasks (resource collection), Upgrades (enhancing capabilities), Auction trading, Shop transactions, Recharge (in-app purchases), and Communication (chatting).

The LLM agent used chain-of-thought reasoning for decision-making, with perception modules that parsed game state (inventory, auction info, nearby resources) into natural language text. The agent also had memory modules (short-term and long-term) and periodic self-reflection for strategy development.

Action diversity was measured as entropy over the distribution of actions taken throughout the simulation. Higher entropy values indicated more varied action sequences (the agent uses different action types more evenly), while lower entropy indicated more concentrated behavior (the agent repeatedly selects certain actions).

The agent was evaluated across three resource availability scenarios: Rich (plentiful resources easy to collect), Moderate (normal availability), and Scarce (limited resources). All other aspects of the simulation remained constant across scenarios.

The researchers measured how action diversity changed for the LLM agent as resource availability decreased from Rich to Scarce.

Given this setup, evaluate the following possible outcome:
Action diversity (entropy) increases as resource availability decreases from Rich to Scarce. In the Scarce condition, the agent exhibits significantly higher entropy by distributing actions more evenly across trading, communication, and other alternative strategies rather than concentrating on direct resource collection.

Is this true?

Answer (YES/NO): NO